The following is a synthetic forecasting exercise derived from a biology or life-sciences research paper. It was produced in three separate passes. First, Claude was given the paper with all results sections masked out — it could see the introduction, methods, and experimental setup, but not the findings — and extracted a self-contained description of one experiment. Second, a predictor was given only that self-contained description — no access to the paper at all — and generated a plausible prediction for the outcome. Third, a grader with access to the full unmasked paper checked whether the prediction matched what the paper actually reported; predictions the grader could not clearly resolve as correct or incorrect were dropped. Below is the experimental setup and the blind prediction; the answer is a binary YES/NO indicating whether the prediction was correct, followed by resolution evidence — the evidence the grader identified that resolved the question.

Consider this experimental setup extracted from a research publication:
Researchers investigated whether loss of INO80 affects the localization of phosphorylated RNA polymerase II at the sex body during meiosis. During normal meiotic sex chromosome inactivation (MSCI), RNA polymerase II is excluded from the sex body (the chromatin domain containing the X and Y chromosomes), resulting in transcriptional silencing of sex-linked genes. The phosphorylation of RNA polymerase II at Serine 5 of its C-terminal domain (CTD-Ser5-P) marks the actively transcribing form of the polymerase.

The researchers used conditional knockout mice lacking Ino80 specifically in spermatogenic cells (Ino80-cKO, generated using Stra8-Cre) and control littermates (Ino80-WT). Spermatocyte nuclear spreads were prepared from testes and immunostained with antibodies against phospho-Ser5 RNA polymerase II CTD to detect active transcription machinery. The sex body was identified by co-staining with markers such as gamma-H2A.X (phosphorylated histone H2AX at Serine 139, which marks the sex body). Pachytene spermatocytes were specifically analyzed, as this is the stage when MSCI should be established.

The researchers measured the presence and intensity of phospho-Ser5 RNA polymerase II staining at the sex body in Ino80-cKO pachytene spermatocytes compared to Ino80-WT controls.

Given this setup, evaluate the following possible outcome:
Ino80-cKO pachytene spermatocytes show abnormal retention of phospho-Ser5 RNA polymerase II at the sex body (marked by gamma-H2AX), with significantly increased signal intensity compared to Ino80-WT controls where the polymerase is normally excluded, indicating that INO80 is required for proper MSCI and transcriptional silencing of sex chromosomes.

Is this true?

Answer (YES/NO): NO